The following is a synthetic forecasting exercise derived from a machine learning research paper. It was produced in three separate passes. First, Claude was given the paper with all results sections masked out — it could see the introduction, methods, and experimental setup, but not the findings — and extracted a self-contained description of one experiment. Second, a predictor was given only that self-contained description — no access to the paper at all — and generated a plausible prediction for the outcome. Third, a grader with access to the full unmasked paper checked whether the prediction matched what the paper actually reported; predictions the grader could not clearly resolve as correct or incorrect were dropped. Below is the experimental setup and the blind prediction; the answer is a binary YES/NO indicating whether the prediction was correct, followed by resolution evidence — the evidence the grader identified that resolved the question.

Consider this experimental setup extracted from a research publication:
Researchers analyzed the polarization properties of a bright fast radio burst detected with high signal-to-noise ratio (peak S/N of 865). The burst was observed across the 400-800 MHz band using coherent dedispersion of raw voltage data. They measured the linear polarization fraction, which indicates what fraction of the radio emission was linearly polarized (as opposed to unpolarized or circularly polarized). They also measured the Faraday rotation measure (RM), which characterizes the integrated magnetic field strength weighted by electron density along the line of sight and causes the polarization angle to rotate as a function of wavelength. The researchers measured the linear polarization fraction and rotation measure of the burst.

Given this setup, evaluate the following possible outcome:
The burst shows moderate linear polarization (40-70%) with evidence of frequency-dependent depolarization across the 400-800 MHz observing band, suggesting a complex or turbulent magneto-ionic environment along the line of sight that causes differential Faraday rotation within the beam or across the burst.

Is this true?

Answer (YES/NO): NO